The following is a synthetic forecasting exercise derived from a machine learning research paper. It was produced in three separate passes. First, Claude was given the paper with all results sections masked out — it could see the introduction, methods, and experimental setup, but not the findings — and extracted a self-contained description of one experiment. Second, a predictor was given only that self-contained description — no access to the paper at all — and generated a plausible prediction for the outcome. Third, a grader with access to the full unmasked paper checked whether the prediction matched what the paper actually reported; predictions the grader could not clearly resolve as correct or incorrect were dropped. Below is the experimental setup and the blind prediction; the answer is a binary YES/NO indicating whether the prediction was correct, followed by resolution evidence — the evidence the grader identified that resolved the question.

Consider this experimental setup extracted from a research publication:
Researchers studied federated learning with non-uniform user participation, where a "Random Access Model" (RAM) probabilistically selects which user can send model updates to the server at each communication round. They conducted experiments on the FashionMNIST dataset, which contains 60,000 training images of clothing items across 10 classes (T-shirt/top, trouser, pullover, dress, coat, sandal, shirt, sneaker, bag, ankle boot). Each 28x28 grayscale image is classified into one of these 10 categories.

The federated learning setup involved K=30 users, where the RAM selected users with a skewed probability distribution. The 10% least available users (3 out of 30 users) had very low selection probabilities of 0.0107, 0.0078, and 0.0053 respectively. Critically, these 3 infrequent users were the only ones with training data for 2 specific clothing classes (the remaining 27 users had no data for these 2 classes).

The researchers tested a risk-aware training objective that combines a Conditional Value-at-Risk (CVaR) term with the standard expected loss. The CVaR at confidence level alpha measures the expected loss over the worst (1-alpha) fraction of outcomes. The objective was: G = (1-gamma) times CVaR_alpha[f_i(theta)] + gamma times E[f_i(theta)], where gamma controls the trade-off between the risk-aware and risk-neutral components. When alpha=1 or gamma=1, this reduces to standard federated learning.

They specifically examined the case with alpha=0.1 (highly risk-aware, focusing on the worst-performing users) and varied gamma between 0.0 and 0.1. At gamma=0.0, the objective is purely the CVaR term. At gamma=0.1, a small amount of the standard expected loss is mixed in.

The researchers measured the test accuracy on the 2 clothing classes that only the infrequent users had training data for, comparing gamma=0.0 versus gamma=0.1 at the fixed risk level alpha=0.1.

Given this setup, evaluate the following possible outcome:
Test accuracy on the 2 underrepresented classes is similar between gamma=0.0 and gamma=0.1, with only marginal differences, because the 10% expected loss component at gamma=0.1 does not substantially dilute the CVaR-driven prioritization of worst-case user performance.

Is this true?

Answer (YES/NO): YES